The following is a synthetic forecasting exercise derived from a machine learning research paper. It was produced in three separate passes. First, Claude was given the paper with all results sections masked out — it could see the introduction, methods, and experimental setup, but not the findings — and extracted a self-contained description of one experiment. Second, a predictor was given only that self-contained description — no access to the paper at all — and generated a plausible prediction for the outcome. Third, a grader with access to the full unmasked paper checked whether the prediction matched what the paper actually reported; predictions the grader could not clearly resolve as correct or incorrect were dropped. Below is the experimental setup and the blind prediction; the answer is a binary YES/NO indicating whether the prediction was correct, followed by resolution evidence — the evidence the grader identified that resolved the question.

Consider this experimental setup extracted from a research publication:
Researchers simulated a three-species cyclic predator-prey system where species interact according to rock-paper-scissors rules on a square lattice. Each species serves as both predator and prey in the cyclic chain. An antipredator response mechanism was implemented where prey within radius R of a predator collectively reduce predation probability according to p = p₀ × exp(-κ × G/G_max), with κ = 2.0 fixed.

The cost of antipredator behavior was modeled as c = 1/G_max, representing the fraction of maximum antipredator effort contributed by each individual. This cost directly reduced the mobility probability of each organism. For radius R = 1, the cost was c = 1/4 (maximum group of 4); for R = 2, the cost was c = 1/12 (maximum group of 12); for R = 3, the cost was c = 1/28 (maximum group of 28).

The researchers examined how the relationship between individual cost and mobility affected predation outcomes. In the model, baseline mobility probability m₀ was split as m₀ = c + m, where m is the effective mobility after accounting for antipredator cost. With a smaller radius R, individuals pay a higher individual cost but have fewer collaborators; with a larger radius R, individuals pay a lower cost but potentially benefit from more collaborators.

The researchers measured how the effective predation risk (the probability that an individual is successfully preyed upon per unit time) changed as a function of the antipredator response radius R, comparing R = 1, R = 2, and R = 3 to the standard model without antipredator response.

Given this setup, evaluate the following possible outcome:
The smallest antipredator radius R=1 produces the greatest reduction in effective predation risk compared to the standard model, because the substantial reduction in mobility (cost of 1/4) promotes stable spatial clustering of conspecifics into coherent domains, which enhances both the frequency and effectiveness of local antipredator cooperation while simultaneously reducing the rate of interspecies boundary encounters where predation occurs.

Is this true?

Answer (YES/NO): NO